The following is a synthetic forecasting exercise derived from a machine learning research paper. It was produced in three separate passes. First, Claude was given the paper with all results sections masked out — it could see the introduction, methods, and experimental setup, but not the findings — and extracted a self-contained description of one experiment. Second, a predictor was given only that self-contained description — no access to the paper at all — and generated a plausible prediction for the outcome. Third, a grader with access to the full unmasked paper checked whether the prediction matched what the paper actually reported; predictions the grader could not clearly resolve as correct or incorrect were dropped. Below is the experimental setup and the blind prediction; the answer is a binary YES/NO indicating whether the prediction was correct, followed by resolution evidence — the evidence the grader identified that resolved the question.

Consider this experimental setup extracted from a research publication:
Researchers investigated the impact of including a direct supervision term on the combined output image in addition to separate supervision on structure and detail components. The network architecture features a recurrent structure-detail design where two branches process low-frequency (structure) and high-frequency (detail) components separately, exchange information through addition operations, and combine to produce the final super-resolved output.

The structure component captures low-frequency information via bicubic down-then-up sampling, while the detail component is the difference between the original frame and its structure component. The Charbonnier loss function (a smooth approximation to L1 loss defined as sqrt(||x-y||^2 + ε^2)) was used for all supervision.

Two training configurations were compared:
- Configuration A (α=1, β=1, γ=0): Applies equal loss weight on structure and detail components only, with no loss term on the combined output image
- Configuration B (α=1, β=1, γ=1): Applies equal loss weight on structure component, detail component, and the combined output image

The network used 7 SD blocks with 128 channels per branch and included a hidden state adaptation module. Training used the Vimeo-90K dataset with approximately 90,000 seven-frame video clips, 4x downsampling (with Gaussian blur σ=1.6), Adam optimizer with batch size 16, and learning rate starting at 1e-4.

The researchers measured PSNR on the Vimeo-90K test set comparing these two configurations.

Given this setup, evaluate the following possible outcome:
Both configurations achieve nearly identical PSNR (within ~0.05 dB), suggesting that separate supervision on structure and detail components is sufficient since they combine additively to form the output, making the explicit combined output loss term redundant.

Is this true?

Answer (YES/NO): NO